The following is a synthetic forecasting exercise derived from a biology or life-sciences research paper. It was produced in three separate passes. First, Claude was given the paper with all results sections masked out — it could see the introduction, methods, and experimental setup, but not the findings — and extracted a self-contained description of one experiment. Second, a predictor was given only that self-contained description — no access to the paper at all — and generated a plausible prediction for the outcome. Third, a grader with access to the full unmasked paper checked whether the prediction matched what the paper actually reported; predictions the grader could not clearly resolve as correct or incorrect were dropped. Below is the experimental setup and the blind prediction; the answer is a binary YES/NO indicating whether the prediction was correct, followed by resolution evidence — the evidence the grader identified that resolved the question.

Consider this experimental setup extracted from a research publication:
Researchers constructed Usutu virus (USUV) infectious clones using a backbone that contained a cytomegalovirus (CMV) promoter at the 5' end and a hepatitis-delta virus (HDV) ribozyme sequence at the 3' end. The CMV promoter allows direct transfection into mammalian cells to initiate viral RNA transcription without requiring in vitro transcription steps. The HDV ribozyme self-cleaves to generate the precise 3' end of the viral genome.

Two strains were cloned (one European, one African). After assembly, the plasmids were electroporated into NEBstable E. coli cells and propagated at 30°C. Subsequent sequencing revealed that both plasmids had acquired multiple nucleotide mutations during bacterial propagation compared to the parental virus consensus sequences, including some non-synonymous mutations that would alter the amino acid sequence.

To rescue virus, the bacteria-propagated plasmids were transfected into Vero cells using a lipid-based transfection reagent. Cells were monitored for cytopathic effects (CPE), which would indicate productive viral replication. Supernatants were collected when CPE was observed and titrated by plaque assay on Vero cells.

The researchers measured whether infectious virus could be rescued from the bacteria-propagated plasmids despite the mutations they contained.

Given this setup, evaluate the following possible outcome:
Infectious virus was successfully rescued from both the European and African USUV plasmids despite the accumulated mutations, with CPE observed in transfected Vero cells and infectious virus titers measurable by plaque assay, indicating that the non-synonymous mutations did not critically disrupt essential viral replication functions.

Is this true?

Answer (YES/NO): YES